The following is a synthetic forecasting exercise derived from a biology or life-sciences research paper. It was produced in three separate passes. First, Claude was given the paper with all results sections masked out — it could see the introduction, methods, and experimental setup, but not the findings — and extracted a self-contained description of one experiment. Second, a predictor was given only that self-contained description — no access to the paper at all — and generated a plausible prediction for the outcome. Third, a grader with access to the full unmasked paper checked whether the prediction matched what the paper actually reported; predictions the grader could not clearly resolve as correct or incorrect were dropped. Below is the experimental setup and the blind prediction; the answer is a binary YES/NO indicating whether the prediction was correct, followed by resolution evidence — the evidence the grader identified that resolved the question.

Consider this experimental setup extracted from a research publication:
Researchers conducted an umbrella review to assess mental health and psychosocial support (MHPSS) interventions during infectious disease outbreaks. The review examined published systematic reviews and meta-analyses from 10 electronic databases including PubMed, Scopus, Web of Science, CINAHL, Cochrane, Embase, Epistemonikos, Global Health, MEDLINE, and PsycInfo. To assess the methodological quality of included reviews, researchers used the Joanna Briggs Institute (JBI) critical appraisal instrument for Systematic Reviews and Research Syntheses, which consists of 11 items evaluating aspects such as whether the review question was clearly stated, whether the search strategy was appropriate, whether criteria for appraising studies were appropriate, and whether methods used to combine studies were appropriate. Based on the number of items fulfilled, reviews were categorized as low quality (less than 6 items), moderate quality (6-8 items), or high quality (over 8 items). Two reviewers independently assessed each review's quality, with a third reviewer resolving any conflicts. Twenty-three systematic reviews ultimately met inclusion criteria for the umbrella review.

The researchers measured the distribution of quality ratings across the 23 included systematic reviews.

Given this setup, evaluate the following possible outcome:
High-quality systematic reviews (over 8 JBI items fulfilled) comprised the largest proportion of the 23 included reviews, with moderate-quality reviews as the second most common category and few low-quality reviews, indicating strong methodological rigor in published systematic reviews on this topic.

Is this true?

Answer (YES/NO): NO